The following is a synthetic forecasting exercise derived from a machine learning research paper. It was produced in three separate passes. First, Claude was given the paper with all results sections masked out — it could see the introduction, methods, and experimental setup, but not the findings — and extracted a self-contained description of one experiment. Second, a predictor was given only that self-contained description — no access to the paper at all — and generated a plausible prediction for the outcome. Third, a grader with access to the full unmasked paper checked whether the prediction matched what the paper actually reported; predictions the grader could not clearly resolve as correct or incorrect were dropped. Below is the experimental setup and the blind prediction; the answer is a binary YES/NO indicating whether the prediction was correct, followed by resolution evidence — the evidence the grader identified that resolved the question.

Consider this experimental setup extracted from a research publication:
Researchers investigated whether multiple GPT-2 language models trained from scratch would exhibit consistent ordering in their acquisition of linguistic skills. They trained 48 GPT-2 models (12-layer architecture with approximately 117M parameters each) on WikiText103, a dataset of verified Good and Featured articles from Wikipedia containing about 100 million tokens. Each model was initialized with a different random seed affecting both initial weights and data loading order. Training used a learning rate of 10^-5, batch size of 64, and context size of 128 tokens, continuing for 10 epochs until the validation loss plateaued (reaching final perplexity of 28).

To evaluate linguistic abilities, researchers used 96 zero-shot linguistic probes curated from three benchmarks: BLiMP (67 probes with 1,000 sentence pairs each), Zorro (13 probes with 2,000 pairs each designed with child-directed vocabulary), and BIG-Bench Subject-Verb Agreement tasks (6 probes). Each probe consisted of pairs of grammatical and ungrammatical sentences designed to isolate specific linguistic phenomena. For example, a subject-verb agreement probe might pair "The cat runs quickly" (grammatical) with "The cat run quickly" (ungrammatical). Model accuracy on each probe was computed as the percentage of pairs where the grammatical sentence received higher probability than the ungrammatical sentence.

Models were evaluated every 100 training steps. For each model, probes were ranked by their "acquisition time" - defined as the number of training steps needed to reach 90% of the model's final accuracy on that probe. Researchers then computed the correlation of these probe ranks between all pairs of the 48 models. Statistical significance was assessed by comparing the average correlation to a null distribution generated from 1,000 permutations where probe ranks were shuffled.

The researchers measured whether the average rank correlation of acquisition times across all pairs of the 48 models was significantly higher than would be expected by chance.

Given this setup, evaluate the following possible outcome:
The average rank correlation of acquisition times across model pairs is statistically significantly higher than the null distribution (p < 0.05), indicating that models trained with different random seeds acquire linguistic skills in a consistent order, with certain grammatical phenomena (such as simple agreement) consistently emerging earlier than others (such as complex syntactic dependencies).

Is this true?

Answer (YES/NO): NO